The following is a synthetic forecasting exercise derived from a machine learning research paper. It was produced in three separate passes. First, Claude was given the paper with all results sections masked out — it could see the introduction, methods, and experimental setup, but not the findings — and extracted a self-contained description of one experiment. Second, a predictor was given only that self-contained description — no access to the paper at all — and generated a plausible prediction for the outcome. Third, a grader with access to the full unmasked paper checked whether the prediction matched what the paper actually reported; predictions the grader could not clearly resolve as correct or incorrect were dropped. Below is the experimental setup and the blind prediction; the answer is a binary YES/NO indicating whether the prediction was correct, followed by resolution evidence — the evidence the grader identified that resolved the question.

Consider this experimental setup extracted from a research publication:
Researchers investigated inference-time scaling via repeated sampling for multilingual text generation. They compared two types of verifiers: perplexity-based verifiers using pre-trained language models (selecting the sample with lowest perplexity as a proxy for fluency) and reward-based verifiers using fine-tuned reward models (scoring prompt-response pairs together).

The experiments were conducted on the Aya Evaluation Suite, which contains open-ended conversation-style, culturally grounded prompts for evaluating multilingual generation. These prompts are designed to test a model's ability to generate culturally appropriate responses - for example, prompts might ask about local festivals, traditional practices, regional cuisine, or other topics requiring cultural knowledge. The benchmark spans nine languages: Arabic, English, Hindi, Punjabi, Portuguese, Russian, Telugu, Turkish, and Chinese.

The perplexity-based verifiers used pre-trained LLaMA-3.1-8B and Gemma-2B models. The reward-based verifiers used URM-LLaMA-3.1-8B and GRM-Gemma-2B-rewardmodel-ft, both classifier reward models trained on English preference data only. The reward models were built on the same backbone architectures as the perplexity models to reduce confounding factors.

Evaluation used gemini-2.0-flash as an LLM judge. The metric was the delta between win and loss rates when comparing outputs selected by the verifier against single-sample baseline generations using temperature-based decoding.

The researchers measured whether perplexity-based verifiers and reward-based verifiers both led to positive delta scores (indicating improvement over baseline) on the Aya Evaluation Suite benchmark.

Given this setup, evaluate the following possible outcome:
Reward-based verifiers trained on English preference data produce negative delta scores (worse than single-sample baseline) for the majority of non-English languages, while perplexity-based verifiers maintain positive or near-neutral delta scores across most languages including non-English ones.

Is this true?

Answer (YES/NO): NO